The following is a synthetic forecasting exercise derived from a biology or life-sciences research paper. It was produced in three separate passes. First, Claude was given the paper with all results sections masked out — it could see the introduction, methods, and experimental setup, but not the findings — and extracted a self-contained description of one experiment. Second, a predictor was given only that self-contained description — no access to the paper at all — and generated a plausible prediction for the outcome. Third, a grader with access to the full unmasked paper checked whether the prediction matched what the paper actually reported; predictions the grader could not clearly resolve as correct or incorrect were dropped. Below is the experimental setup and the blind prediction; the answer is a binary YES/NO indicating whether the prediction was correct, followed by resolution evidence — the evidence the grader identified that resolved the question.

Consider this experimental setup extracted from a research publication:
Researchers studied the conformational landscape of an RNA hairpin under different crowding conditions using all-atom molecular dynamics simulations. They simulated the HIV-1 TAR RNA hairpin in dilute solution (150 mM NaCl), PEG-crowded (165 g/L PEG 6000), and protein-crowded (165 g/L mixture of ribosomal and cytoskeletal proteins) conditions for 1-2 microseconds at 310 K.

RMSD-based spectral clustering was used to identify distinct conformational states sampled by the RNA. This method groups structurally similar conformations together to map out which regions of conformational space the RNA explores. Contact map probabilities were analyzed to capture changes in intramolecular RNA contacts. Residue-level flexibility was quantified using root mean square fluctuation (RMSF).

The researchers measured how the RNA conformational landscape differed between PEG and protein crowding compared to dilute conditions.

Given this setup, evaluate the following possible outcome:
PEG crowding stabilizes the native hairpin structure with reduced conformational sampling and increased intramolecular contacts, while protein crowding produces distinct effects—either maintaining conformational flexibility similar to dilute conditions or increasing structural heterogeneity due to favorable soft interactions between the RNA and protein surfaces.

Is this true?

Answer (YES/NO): NO